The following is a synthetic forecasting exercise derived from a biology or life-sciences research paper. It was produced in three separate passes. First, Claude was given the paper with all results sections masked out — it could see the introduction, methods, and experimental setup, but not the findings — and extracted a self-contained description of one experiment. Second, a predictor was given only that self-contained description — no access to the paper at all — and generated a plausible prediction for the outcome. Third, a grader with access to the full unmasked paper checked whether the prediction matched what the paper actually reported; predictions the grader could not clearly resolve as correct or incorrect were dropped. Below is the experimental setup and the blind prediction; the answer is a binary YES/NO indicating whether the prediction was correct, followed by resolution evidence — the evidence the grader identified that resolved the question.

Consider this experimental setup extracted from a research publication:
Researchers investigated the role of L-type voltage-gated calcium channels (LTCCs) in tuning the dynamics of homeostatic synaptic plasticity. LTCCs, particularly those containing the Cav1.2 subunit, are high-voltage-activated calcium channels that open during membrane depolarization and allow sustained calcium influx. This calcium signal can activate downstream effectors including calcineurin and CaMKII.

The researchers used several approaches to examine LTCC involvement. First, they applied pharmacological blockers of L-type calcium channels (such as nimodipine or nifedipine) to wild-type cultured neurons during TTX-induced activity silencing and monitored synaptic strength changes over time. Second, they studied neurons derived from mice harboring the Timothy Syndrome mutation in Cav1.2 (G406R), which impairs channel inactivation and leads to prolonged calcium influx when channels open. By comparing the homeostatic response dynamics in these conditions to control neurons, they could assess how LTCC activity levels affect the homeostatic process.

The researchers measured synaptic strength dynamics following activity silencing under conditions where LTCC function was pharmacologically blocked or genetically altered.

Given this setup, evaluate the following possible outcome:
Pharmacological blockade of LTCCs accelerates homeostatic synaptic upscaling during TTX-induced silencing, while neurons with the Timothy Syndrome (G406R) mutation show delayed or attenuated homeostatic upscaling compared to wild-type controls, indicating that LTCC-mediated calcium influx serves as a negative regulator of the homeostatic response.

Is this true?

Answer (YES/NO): NO